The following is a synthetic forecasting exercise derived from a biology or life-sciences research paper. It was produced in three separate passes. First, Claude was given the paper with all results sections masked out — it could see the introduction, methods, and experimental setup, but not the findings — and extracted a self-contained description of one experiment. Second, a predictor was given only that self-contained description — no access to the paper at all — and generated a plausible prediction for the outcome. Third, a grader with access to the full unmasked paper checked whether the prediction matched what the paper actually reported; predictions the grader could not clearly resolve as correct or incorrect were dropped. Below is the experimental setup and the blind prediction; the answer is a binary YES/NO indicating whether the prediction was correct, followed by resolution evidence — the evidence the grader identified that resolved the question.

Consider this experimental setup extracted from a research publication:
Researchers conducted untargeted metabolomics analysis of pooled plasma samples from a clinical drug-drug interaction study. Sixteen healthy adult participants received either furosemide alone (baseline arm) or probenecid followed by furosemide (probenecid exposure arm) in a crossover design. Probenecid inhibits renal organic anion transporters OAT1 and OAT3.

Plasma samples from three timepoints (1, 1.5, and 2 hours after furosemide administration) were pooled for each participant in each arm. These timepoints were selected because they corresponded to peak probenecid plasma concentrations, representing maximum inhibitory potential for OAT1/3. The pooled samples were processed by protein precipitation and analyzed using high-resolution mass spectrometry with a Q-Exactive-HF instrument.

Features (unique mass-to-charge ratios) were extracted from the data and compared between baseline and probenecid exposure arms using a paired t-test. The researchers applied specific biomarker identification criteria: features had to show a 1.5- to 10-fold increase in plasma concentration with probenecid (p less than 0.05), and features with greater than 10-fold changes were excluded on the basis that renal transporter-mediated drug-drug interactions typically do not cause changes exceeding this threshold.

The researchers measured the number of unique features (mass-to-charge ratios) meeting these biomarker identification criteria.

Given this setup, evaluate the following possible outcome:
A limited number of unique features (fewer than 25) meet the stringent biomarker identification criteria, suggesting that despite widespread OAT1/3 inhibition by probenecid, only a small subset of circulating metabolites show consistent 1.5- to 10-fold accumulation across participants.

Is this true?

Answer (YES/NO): NO